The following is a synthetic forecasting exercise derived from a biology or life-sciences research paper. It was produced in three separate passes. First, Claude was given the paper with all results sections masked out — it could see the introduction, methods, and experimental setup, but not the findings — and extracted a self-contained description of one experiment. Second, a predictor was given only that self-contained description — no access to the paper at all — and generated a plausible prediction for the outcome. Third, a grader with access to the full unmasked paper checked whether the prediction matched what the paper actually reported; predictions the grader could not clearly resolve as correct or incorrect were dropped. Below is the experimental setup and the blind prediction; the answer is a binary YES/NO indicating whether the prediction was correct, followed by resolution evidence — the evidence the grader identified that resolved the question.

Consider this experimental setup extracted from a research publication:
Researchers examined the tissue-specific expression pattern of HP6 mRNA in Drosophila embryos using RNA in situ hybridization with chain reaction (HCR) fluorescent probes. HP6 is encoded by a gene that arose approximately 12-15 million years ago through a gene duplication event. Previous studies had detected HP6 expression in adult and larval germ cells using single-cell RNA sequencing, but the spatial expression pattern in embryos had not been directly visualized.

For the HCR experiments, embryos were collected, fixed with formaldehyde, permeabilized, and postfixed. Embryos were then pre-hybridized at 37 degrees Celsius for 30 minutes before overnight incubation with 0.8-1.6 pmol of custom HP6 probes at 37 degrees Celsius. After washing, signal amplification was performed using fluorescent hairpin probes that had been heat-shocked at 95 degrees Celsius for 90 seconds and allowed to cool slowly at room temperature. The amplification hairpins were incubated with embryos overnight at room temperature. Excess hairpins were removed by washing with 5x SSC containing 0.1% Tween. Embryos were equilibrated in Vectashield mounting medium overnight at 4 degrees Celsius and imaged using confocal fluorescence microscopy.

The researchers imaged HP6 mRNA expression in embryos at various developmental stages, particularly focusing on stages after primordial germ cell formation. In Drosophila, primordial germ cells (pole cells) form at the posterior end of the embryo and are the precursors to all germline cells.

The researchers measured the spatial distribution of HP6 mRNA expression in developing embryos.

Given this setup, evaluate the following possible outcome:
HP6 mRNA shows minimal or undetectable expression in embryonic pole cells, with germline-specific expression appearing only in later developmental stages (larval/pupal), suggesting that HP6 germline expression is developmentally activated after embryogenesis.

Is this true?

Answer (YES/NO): NO